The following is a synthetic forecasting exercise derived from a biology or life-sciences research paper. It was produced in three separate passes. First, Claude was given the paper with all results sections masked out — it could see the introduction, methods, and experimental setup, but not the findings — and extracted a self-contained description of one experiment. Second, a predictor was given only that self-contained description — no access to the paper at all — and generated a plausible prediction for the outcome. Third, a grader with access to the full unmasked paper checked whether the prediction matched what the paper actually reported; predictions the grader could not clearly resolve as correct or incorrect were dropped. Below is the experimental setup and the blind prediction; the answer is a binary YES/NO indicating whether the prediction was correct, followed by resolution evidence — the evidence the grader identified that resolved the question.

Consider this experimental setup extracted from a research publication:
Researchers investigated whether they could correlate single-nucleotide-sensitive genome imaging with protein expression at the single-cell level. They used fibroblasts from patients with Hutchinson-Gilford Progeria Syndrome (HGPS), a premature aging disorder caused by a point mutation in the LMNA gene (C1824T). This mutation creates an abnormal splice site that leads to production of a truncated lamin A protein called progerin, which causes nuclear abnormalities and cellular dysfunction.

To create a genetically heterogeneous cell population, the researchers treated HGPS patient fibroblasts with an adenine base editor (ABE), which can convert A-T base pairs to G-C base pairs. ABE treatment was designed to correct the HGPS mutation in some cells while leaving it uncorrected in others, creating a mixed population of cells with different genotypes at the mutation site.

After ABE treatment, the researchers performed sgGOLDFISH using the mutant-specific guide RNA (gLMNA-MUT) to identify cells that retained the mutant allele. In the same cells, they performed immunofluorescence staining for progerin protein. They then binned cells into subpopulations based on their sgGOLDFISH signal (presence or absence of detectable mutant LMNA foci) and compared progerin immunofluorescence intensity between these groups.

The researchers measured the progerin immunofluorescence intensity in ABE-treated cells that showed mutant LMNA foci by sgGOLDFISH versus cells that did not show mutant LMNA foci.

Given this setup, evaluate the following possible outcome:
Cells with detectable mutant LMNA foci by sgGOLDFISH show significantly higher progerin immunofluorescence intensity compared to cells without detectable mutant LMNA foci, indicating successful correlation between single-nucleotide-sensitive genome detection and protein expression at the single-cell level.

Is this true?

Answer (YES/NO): YES